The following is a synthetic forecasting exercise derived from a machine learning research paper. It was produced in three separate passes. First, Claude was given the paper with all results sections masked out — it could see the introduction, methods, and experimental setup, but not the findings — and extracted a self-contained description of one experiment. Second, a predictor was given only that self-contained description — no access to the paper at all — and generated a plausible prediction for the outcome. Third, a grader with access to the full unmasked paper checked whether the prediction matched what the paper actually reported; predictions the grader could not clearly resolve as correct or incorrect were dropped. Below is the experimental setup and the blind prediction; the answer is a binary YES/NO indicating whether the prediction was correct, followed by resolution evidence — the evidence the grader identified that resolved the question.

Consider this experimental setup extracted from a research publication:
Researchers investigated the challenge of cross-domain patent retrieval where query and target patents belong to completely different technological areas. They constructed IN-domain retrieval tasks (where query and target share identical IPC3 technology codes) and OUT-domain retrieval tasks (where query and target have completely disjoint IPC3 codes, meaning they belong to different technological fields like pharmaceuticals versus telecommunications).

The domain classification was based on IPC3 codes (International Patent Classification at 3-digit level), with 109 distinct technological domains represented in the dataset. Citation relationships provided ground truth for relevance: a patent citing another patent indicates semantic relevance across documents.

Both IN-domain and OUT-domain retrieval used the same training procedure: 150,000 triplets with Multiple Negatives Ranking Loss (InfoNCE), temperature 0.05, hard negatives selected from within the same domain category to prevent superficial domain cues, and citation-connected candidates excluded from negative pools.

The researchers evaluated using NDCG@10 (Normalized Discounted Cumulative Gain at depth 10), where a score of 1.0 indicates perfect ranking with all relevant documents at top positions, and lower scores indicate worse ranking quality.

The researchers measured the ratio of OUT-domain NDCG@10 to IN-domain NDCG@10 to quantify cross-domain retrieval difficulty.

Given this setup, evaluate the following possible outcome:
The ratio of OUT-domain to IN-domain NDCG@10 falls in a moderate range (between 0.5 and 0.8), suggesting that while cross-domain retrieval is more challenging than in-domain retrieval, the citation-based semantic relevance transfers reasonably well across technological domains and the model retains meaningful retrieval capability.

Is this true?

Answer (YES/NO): NO